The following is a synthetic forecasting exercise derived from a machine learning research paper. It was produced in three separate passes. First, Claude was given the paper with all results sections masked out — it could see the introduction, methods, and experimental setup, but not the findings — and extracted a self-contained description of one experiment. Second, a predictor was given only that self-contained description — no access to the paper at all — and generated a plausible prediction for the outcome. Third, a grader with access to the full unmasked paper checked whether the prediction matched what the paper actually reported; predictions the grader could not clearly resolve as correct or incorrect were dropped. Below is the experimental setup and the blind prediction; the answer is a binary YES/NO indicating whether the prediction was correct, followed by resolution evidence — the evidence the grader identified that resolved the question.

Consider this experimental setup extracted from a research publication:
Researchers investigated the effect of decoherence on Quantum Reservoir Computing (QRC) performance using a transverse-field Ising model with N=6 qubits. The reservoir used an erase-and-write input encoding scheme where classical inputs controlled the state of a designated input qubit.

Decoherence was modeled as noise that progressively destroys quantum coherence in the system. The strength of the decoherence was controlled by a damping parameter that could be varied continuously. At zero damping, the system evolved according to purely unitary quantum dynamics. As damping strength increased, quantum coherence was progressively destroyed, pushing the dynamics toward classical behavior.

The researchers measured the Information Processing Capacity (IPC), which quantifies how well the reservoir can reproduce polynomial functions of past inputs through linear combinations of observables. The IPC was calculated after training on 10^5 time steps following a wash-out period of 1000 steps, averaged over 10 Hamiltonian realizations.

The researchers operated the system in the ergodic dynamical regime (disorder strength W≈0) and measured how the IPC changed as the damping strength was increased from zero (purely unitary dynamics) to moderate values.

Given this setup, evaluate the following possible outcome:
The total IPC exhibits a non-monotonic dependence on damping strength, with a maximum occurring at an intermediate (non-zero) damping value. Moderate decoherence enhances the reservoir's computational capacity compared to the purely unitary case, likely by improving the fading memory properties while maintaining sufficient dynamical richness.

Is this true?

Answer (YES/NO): NO